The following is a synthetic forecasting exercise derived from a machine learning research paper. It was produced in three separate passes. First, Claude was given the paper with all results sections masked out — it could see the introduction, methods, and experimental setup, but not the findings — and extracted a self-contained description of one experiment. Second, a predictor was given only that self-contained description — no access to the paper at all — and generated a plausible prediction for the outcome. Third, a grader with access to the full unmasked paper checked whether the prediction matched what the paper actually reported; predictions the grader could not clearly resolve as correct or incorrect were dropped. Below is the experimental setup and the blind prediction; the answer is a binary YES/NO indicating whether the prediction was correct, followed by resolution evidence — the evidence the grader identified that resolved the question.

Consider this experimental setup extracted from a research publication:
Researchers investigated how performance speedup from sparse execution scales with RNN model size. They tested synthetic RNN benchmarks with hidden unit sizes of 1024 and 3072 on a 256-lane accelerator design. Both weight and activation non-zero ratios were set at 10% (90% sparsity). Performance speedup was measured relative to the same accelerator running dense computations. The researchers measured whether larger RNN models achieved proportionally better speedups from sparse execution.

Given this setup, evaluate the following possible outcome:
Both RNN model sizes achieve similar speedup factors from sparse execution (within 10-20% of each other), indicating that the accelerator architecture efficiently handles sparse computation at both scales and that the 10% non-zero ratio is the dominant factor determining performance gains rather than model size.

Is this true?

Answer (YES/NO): NO